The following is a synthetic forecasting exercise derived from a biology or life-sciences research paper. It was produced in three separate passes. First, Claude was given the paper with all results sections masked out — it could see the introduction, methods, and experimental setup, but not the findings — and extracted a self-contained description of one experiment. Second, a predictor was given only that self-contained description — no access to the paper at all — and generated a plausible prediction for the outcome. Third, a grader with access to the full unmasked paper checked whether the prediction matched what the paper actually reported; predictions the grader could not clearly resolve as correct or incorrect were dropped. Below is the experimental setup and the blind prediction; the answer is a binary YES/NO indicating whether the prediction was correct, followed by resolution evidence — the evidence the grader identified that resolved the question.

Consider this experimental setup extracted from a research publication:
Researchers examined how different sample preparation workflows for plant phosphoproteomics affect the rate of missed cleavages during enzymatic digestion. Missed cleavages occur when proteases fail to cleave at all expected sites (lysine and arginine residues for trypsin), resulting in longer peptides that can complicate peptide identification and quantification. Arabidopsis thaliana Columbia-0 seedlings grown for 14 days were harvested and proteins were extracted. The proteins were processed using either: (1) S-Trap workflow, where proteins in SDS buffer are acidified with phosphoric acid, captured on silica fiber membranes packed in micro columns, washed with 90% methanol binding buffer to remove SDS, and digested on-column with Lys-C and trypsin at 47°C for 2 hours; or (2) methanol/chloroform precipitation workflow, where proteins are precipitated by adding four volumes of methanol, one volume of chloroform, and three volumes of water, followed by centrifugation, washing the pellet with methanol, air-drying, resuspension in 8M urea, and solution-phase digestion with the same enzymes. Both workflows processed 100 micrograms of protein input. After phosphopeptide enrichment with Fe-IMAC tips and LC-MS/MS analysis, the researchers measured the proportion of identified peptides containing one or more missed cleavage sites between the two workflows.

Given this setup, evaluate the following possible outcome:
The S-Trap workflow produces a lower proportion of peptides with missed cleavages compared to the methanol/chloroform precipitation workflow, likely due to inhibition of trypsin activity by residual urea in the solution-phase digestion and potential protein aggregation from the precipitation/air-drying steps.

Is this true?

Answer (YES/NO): YES